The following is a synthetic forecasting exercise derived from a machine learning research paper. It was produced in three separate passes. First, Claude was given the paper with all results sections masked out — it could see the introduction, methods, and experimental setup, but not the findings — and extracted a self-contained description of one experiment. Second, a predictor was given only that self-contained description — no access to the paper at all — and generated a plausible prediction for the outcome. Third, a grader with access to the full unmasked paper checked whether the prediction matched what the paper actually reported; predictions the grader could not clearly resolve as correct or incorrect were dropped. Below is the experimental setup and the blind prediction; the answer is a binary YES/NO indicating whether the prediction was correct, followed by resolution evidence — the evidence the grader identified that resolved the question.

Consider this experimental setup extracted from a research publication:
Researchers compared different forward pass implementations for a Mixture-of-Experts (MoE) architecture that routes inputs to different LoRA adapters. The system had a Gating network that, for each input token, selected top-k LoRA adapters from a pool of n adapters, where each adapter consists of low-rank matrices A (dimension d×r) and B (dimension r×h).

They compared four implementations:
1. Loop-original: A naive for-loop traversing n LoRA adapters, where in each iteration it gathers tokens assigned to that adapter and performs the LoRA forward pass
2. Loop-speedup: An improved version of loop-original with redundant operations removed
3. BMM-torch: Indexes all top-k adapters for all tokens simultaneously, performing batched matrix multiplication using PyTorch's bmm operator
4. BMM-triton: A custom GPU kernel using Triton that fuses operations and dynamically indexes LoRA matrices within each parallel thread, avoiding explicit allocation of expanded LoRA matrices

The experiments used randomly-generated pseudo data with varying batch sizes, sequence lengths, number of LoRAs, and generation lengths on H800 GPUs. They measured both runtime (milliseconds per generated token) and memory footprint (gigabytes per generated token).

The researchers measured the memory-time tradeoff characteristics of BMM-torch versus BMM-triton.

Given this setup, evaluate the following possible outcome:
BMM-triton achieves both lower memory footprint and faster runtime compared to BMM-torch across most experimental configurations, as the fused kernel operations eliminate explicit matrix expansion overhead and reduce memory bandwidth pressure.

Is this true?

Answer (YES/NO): NO